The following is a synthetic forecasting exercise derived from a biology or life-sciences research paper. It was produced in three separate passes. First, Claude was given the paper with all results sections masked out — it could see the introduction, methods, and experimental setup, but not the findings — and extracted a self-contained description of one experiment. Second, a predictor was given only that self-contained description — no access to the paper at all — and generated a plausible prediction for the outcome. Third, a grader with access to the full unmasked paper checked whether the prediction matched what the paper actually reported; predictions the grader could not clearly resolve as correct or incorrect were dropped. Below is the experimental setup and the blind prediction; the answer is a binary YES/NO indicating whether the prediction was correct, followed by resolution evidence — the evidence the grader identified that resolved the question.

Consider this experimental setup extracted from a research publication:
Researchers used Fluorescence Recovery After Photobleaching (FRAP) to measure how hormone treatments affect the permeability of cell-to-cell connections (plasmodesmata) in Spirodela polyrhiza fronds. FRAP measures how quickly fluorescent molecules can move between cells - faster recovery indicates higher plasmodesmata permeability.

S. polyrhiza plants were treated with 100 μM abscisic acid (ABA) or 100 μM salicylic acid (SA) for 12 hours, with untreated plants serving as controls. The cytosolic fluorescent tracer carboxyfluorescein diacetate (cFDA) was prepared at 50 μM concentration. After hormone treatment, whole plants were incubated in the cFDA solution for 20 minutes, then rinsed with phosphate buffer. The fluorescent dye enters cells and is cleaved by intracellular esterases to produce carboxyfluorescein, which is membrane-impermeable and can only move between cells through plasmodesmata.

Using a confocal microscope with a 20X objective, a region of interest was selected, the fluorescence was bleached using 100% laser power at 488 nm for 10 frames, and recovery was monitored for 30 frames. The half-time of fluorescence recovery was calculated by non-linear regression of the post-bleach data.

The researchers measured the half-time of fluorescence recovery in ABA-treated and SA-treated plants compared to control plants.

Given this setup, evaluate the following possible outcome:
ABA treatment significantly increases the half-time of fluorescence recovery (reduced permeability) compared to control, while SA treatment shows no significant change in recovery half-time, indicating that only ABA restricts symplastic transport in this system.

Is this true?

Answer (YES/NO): NO